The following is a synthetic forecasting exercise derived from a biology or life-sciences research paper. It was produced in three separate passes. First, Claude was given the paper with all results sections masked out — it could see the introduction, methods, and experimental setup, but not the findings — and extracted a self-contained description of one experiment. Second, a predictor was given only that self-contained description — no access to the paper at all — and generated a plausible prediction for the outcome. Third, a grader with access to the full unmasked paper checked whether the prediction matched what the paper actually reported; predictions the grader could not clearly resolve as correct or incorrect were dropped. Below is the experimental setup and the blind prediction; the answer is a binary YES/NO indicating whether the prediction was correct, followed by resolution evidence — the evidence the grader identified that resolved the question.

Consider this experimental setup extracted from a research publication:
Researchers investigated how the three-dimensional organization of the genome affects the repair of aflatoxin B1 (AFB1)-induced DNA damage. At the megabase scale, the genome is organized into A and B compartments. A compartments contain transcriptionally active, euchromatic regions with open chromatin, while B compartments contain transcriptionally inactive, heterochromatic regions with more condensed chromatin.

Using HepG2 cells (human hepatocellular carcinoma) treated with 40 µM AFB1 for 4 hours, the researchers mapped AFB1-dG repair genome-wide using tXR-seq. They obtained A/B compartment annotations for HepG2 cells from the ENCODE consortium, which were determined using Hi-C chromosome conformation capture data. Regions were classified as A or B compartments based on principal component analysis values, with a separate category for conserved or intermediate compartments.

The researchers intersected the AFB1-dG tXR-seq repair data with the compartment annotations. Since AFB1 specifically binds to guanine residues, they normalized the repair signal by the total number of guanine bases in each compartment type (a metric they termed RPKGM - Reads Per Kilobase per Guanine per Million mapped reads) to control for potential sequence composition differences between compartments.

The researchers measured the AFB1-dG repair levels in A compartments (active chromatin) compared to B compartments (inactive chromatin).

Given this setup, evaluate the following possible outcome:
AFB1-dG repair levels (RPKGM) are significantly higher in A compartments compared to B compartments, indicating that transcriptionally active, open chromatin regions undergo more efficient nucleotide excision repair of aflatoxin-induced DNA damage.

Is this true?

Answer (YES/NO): YES